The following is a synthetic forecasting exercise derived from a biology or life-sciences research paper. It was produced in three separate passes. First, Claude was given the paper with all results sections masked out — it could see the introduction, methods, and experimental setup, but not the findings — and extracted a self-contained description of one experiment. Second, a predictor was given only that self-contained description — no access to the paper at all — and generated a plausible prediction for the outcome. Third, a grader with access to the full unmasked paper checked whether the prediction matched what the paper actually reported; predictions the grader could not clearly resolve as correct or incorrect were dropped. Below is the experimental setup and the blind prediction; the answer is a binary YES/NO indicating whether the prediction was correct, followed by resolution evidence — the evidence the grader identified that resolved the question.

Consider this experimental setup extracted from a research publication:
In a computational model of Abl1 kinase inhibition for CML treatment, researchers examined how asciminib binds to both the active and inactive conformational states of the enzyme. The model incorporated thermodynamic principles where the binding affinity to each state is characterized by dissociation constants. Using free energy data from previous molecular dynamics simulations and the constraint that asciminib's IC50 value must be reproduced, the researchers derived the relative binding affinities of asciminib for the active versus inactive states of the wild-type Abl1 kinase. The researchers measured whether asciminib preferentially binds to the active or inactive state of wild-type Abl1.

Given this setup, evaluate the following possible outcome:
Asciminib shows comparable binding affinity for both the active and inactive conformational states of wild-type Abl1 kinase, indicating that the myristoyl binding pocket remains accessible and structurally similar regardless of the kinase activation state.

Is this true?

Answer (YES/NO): NO